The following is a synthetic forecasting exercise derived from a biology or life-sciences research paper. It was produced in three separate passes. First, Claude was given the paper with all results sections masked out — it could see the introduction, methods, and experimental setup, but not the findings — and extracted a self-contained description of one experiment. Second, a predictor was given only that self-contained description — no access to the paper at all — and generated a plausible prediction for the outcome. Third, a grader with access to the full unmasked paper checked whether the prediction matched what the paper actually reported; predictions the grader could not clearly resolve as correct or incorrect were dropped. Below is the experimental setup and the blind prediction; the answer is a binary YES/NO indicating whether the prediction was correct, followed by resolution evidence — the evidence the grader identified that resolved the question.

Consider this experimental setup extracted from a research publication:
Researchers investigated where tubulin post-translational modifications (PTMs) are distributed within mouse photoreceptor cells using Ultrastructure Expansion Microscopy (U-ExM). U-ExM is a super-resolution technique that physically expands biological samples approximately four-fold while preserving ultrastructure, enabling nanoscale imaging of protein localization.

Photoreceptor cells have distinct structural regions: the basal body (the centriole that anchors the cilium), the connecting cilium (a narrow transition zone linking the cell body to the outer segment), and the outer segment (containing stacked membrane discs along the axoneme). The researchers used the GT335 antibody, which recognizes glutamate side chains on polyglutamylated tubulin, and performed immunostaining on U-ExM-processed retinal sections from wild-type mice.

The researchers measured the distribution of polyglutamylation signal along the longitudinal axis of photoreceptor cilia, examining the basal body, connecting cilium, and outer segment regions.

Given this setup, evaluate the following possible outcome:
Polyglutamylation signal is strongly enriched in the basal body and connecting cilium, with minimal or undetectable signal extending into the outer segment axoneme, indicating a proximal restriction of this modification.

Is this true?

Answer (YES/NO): NO